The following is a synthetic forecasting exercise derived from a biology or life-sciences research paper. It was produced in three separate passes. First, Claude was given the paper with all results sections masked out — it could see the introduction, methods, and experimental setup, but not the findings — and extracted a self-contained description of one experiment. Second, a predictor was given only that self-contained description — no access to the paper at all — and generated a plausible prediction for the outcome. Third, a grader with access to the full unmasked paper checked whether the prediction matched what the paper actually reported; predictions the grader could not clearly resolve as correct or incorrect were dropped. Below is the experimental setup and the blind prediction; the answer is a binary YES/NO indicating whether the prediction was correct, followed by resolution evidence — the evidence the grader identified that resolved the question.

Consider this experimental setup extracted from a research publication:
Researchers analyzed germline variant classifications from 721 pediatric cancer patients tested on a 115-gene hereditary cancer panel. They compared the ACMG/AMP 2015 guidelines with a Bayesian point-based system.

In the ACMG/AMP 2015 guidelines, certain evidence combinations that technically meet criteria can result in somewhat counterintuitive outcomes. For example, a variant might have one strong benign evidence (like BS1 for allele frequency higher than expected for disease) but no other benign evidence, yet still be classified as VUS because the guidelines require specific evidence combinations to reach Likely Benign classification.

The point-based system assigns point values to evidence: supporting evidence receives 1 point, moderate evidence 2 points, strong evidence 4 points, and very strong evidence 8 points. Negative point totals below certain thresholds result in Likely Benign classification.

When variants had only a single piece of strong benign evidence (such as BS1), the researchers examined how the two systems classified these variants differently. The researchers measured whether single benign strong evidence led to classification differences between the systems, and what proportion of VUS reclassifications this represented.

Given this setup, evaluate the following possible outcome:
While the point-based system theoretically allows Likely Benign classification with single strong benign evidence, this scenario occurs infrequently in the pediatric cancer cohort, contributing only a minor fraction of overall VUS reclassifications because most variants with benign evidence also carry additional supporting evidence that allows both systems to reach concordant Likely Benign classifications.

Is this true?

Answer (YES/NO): NO